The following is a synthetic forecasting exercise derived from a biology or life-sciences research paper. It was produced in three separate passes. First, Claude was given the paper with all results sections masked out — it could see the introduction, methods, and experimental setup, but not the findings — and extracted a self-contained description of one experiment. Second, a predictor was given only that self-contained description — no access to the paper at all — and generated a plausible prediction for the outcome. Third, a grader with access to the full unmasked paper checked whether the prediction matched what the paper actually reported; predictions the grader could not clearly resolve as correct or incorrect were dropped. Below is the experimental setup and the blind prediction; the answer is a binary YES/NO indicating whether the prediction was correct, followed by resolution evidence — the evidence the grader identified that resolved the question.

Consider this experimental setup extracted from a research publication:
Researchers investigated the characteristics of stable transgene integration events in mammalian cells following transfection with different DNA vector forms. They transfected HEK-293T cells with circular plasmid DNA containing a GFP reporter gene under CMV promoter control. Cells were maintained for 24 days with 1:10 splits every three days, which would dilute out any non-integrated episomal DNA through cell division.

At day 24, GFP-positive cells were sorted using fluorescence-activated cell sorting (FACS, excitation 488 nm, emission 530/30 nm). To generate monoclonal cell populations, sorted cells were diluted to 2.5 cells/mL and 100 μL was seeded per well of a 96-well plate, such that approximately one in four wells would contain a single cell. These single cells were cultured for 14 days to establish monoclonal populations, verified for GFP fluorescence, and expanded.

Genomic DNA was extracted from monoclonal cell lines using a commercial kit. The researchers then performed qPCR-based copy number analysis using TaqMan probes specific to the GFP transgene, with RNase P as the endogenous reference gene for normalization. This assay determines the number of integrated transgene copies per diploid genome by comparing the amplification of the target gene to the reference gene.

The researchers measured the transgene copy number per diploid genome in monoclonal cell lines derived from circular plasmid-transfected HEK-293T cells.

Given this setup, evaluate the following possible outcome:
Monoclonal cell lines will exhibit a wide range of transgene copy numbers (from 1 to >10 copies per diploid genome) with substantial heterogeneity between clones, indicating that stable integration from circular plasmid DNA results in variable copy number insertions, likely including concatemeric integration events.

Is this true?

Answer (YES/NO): NO